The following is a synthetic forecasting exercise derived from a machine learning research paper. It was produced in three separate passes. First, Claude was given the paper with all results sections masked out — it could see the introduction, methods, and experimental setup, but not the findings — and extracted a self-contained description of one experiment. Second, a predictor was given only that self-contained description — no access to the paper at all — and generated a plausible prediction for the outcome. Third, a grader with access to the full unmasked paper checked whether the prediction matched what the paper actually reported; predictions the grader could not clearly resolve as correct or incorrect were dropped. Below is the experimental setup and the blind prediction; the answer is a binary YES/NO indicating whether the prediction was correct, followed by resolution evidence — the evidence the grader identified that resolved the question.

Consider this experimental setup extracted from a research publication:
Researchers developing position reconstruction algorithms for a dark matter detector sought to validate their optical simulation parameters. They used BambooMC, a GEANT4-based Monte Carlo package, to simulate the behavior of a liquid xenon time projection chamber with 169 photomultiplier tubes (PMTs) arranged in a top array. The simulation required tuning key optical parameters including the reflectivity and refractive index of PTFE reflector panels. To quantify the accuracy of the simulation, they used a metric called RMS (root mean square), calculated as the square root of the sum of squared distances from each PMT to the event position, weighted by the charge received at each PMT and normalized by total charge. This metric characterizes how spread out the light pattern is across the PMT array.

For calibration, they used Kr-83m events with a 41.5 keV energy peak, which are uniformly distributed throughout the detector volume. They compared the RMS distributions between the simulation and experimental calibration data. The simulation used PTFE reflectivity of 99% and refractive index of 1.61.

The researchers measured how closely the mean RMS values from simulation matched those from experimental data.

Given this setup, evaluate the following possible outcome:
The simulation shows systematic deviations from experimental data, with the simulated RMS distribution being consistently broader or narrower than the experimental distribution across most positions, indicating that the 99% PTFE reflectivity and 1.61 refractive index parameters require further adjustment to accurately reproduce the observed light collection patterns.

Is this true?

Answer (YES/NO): NO